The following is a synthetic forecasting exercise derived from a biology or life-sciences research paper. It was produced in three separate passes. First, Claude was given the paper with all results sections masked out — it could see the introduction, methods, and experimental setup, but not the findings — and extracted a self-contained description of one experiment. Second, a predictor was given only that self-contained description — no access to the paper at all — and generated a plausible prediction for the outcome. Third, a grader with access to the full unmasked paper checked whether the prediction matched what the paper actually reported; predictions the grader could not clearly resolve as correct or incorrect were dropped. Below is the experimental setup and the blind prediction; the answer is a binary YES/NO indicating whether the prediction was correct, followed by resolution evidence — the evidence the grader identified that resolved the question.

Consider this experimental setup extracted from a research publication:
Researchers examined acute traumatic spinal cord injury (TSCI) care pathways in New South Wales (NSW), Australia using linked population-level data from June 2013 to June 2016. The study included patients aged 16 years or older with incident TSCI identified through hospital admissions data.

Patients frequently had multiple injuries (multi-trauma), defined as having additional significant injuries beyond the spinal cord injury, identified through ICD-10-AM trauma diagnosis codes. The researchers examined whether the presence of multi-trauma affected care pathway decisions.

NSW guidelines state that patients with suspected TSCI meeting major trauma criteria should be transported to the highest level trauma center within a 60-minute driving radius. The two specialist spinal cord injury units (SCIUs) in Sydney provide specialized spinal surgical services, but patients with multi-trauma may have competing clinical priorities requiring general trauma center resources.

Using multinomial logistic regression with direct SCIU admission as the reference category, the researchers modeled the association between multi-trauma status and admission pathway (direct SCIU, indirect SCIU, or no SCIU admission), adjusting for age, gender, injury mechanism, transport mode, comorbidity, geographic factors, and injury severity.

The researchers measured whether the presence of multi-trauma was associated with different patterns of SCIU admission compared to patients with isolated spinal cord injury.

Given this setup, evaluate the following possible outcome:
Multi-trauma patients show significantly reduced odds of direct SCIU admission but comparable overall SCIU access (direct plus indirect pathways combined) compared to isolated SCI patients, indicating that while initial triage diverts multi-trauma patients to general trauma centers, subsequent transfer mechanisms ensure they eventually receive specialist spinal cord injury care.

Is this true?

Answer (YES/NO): YES